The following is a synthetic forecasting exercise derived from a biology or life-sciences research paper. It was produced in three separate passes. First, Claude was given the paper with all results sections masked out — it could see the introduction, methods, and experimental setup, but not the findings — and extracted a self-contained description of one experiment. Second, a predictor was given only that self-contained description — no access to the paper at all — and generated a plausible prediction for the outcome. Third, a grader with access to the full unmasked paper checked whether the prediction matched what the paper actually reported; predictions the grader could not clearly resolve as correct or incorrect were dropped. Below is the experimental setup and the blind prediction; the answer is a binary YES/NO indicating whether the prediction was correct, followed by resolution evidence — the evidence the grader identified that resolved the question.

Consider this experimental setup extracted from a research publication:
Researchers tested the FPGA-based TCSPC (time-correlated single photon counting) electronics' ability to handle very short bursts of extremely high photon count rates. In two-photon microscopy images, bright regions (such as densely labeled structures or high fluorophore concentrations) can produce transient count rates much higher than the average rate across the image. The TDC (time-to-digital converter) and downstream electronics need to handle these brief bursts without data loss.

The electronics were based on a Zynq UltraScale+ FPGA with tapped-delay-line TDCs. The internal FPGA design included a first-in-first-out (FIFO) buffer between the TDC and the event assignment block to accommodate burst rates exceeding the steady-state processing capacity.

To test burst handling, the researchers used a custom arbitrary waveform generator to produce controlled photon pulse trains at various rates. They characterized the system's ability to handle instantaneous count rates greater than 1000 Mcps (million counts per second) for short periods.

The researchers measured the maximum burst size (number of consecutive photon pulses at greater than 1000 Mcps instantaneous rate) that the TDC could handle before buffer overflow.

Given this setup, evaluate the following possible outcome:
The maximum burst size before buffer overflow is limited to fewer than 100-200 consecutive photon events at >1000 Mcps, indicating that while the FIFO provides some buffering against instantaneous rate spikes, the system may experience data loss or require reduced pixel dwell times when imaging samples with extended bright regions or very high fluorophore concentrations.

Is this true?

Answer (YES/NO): NO